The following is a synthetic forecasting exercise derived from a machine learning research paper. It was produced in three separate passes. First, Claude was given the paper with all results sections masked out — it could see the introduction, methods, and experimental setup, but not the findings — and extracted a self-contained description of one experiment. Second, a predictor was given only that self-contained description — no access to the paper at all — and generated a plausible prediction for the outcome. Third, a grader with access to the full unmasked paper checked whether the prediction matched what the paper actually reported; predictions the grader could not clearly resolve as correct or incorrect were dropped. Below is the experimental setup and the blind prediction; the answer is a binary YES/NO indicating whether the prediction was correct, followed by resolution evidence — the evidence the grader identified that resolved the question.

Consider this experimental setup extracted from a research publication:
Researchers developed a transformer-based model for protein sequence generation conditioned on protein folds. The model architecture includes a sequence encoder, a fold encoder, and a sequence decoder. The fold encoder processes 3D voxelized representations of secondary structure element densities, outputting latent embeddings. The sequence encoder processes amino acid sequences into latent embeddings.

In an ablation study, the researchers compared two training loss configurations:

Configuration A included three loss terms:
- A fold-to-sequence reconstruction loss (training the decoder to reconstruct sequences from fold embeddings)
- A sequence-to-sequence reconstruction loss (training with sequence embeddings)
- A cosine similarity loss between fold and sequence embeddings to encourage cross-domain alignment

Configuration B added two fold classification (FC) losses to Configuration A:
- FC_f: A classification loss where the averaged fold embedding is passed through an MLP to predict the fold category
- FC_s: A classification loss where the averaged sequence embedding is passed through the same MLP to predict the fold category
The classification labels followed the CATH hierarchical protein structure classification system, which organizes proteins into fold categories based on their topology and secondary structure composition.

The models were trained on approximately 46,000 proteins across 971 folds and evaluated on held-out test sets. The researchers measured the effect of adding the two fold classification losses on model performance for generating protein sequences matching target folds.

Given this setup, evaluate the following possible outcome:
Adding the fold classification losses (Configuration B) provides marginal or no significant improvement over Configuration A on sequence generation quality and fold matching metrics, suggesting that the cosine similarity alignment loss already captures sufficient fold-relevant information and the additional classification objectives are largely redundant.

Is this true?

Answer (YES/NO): NO